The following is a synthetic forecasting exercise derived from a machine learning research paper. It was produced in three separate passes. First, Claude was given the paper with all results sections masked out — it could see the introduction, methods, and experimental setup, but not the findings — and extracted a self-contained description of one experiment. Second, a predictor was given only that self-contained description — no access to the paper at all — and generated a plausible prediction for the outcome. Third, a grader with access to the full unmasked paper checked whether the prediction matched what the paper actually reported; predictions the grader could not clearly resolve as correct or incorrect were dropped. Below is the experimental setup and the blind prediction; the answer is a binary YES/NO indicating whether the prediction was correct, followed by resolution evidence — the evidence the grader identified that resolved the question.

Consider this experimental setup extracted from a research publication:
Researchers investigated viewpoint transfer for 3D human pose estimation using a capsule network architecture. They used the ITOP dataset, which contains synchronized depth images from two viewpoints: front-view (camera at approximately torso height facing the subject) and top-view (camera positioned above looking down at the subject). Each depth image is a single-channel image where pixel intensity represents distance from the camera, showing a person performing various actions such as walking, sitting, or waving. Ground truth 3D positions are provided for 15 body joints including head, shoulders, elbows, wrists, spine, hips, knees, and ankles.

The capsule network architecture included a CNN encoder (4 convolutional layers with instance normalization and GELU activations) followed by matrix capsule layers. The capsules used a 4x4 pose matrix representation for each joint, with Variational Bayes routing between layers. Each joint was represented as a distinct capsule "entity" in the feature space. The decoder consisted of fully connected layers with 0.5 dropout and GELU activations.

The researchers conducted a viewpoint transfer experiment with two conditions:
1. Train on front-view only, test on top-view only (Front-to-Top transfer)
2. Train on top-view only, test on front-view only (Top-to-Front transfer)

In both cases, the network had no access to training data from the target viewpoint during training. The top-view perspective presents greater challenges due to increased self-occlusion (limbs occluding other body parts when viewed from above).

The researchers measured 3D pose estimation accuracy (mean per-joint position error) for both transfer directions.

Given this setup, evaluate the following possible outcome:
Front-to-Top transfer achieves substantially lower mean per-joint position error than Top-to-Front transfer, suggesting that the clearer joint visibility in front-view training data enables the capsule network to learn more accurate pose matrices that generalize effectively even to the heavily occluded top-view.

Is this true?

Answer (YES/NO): YES